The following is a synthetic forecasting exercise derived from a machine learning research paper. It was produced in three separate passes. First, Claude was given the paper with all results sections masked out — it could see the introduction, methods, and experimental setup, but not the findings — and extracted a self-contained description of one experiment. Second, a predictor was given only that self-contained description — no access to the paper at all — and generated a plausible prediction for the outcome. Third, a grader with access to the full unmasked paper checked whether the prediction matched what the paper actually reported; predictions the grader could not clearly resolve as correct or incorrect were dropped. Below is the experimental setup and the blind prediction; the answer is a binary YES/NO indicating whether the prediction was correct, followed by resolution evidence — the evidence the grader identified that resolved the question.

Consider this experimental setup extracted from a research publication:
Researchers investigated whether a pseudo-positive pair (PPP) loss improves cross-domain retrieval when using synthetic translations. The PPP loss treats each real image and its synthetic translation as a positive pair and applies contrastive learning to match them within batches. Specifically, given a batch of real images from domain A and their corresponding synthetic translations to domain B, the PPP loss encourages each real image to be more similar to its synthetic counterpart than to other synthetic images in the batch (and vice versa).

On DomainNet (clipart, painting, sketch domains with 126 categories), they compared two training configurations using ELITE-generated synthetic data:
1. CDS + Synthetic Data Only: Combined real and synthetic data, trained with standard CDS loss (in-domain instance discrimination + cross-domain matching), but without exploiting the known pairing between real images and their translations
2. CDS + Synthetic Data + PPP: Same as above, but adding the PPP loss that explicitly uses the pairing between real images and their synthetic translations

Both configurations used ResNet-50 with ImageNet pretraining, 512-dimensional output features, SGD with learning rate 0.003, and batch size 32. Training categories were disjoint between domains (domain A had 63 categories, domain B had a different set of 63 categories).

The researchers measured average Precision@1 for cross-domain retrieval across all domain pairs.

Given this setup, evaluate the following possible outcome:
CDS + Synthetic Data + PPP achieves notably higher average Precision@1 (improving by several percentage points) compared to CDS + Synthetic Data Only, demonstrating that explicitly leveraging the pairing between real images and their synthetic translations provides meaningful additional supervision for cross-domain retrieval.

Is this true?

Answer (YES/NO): YES